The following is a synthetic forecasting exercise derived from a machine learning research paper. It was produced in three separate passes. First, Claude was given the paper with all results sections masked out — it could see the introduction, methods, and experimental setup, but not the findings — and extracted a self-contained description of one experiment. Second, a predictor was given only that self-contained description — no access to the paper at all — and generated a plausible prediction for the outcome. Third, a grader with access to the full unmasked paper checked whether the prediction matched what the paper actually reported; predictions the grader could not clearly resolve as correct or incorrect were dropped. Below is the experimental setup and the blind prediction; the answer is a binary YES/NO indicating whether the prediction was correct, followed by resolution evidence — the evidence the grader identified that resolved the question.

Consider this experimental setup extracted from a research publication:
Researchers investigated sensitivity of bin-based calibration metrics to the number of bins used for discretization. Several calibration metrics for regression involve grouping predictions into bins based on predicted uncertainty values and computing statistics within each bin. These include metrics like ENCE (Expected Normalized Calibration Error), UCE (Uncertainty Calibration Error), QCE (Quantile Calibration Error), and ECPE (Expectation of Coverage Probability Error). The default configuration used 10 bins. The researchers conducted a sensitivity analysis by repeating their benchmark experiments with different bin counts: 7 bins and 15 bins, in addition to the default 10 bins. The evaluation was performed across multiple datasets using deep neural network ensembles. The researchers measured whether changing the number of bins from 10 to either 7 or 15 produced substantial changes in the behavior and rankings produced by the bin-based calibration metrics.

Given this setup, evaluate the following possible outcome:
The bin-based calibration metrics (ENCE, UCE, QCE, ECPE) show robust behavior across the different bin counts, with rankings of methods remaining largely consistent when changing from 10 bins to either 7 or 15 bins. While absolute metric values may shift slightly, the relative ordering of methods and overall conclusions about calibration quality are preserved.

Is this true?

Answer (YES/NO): YES